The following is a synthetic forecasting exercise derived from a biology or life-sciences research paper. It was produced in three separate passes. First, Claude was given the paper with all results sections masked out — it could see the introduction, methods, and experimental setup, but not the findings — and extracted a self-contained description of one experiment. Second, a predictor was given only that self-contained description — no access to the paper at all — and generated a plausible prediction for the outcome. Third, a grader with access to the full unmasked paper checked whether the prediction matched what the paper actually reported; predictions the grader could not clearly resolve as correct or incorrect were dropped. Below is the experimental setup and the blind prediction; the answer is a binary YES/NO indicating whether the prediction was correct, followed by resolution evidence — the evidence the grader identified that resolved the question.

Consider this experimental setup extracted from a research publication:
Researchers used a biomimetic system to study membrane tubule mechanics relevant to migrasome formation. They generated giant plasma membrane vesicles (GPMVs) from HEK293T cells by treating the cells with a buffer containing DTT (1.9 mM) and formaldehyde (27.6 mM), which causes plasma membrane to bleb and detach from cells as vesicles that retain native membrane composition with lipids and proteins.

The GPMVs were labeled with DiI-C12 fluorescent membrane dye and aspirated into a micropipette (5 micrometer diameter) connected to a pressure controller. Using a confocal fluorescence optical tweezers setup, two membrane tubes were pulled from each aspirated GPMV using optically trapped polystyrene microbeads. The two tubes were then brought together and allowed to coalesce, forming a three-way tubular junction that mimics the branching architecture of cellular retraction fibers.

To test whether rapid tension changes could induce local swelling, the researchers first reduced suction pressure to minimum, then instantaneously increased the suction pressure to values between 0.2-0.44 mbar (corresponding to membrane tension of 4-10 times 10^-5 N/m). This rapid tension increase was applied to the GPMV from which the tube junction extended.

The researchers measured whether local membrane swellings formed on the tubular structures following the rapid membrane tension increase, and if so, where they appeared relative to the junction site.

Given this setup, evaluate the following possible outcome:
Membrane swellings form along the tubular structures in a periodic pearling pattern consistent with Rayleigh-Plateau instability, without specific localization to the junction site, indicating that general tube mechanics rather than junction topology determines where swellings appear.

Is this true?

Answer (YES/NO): NO